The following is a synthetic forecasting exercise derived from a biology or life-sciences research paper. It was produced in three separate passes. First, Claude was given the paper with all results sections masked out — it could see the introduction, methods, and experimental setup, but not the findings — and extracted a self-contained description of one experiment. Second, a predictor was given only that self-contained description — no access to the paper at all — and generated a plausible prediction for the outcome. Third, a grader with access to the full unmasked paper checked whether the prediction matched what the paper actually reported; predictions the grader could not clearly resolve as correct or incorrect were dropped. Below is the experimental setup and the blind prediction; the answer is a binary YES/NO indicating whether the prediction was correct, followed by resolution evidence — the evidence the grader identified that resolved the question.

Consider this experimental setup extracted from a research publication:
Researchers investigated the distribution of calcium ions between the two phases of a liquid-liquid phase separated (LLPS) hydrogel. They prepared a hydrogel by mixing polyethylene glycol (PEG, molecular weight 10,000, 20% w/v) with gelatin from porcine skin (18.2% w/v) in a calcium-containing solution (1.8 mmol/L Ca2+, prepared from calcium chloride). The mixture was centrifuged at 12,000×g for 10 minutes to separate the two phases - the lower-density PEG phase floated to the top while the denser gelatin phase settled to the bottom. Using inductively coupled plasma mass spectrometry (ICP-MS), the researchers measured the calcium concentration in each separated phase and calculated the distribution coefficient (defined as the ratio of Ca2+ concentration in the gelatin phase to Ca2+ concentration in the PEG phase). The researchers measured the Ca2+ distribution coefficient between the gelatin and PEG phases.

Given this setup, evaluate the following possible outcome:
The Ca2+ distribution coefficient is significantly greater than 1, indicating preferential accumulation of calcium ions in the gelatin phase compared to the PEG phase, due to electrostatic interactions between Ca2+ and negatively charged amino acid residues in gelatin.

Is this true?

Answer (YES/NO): NO